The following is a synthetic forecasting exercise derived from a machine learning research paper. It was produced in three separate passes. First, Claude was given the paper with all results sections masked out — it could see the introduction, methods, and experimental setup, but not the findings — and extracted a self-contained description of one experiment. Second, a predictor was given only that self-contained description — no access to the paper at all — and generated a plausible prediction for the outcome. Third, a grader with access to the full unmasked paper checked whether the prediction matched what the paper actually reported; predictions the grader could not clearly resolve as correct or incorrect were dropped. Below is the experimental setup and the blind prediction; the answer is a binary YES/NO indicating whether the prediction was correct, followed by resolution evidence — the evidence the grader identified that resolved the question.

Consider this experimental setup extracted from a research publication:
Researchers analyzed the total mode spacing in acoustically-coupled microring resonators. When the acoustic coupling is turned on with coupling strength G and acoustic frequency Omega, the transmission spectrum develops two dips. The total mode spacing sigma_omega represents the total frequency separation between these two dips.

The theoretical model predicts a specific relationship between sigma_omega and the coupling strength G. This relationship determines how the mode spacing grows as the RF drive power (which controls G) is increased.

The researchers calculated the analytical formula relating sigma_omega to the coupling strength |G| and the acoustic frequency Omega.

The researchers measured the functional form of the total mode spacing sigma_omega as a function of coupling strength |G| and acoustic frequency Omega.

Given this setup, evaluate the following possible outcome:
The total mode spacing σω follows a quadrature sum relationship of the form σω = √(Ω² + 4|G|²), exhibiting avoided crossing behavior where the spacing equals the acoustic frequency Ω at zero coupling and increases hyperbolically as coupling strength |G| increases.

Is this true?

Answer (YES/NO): YES